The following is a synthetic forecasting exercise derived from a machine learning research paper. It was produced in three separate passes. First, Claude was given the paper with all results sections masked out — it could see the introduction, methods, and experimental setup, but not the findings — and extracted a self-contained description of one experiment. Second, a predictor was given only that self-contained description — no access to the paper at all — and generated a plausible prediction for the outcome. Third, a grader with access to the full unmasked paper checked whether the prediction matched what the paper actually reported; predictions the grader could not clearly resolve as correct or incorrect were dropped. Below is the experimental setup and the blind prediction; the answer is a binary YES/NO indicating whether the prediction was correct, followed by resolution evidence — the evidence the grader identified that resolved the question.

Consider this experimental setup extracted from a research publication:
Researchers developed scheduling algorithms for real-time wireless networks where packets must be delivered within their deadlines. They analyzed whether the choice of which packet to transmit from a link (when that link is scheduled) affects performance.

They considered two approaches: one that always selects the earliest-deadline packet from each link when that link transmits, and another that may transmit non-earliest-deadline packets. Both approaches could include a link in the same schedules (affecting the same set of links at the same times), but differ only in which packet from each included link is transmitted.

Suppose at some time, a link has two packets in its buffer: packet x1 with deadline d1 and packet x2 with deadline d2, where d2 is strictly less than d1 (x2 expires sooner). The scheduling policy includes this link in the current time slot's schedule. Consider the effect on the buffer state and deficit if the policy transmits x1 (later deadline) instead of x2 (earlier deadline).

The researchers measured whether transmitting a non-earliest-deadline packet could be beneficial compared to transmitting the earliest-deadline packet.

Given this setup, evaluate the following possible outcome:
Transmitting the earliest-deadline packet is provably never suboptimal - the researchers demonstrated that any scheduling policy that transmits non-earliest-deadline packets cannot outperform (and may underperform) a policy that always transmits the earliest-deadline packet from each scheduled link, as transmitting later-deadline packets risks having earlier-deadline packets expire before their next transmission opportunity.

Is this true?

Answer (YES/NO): YES